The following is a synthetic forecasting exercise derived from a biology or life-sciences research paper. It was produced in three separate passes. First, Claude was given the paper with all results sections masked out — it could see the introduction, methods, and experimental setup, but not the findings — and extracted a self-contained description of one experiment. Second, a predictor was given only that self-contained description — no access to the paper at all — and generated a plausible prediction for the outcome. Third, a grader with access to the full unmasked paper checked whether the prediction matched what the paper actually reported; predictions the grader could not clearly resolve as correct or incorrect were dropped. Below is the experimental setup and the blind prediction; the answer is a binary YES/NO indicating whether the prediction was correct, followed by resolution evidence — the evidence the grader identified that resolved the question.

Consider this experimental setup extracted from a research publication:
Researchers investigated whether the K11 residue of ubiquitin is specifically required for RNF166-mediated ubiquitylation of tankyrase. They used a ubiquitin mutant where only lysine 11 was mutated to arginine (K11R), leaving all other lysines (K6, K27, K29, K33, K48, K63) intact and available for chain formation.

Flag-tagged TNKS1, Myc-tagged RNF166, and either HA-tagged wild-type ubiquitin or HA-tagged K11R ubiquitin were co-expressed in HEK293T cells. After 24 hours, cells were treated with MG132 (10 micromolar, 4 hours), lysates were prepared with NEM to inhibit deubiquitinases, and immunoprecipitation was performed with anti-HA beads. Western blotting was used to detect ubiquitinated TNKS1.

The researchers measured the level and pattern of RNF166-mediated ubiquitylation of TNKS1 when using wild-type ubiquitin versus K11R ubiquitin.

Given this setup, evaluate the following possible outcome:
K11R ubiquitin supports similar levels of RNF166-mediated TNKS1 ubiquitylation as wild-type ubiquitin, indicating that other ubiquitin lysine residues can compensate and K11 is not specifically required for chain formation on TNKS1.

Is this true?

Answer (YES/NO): NO